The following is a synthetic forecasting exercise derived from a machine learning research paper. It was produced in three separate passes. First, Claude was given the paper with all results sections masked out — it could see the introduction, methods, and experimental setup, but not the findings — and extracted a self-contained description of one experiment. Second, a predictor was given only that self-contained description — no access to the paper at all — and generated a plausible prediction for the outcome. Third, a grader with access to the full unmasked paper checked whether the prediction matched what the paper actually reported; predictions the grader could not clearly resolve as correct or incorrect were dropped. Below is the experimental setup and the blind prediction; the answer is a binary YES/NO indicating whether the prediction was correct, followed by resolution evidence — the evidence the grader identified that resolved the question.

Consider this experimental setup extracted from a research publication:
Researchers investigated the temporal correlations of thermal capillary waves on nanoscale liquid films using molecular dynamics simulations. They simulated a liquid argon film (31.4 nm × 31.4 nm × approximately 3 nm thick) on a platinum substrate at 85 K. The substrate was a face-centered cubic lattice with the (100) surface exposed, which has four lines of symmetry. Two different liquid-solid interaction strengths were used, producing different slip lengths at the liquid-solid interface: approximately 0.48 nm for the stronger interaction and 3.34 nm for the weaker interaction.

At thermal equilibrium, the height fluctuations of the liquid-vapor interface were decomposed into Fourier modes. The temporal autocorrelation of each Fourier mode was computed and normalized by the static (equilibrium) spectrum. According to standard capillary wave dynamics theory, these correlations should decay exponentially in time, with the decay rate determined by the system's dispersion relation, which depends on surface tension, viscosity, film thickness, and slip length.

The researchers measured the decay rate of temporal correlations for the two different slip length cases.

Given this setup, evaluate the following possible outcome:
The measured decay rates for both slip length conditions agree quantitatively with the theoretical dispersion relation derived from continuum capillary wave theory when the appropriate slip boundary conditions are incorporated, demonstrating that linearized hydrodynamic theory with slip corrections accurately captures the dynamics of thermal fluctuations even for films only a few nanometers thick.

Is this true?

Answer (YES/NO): YES